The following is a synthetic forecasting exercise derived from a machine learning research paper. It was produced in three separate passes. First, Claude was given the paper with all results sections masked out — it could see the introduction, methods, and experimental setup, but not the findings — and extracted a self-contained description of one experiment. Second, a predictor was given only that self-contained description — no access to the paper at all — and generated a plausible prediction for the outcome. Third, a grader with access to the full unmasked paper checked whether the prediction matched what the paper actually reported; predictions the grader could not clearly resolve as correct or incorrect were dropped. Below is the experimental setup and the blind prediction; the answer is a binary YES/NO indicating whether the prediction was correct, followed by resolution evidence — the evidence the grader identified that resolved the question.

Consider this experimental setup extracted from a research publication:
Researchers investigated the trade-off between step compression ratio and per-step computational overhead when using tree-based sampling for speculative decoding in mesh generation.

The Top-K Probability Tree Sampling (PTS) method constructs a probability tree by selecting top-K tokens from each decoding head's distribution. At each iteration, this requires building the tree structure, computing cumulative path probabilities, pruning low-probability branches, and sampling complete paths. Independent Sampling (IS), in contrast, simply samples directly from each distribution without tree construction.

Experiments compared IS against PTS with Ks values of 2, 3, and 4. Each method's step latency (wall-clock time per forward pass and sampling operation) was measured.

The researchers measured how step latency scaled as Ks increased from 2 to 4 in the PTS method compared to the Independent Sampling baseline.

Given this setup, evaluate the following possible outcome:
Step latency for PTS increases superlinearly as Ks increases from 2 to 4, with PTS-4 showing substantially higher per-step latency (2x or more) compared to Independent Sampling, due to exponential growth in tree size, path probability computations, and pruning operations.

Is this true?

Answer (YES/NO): NO